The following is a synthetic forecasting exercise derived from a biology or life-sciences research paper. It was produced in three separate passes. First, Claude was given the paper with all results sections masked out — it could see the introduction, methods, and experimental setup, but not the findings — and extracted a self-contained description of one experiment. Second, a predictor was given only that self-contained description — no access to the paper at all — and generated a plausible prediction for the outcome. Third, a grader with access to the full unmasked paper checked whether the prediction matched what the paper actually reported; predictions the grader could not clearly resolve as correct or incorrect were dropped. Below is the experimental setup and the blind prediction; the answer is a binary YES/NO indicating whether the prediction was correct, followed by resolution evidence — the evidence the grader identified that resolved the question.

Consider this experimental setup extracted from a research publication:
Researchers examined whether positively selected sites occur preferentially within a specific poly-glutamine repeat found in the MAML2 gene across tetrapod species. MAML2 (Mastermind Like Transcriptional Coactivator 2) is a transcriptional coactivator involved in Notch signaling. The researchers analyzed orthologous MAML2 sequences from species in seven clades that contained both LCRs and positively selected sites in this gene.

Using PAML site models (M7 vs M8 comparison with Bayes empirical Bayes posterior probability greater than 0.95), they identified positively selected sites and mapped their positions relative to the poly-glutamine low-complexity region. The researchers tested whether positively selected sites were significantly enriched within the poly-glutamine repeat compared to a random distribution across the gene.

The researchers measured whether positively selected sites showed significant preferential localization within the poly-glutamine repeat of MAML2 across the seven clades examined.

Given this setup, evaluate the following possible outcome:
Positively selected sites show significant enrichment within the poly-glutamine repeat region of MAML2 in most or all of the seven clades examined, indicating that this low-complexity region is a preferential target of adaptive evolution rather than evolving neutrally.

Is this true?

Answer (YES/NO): YES